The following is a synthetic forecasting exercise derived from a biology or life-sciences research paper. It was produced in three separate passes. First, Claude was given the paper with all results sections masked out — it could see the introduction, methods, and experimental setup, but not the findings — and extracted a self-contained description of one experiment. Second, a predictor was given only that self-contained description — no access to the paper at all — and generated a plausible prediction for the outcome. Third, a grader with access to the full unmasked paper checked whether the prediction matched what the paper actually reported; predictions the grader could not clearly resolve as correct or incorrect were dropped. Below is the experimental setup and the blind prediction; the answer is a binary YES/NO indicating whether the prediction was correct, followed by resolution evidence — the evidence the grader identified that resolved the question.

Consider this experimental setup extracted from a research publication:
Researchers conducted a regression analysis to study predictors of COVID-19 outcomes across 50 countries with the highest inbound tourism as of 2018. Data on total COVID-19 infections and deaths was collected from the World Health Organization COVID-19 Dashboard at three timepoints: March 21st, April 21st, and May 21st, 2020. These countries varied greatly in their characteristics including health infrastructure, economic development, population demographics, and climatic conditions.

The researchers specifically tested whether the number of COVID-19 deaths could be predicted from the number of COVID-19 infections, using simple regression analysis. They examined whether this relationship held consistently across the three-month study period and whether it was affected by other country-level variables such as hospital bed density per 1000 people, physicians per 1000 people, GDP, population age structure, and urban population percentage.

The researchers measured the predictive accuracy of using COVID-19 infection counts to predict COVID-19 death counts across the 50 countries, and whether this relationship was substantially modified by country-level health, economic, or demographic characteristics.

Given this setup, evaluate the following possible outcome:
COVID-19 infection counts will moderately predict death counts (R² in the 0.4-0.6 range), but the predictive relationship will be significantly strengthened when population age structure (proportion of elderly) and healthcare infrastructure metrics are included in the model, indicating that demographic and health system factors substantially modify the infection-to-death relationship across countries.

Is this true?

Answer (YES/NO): NO